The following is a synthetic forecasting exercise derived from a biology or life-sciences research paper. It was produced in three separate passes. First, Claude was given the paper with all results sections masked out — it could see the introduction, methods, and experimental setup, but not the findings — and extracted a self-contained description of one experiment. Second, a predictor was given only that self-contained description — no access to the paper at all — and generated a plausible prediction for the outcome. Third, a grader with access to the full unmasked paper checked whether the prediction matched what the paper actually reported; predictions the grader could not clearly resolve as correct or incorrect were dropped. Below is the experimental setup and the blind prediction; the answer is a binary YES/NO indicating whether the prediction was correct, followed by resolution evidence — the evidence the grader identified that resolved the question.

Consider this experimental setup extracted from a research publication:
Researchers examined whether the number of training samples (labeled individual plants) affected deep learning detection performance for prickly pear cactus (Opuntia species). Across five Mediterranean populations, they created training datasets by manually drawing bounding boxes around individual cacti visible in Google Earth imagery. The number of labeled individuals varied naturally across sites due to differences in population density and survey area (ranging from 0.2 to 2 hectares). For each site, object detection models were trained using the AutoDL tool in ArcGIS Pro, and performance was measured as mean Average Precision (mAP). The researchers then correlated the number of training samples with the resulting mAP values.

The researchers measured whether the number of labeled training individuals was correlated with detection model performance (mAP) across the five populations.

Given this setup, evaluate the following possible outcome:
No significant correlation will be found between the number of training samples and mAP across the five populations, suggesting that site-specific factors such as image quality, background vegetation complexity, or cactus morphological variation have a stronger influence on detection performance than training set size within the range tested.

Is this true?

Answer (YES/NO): NO